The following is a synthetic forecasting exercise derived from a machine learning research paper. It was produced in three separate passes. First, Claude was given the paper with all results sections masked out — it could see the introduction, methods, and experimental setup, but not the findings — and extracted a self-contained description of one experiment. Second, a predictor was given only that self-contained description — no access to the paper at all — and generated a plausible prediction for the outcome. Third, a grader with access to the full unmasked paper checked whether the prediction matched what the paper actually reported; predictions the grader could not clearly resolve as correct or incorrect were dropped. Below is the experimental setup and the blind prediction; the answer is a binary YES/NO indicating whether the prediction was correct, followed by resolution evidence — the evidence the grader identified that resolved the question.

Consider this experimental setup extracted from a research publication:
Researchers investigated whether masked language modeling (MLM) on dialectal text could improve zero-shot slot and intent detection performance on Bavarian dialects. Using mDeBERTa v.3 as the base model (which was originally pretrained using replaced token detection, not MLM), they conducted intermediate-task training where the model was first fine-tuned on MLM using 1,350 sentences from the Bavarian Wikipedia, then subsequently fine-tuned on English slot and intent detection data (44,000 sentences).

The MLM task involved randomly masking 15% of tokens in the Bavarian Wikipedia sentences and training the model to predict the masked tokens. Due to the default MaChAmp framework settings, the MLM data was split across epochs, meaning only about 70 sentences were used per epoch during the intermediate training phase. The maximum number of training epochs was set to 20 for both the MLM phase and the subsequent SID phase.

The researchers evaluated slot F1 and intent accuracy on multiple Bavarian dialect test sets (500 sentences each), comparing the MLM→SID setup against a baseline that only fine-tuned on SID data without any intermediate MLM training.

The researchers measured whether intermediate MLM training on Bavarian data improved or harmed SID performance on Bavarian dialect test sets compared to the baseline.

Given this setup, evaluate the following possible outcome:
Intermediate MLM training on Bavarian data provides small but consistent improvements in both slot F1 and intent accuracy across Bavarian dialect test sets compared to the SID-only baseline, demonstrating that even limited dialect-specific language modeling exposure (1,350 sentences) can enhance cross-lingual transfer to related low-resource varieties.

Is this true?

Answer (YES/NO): NO